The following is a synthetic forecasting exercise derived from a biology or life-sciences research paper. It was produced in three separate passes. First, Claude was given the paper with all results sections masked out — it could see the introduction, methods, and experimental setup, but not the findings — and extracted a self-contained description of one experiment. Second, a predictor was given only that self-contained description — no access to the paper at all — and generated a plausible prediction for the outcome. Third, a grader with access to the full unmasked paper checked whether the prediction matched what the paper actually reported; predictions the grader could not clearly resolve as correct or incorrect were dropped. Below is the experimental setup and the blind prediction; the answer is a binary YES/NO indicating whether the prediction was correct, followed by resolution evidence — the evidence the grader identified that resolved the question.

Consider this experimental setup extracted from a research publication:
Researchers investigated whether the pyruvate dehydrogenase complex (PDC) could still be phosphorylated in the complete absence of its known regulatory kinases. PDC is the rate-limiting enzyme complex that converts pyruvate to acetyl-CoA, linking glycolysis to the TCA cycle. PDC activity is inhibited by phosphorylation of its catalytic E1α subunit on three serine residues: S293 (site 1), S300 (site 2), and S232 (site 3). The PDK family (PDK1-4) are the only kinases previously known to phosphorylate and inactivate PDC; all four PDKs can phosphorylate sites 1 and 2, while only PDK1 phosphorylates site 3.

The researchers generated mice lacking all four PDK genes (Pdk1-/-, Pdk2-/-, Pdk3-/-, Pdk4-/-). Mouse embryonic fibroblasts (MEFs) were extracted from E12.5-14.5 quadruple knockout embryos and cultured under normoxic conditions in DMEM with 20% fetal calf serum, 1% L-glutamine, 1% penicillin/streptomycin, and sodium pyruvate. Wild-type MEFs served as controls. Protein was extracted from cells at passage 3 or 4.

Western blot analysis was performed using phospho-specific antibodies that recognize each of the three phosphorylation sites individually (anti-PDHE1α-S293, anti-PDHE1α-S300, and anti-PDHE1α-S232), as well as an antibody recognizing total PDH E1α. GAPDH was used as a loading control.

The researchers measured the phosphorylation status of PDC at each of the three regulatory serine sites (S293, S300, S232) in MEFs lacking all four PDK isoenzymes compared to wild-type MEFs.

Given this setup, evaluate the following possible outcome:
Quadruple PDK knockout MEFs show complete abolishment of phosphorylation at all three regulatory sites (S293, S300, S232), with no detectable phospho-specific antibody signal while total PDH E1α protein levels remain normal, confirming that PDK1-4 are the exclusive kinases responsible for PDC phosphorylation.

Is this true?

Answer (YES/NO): NO